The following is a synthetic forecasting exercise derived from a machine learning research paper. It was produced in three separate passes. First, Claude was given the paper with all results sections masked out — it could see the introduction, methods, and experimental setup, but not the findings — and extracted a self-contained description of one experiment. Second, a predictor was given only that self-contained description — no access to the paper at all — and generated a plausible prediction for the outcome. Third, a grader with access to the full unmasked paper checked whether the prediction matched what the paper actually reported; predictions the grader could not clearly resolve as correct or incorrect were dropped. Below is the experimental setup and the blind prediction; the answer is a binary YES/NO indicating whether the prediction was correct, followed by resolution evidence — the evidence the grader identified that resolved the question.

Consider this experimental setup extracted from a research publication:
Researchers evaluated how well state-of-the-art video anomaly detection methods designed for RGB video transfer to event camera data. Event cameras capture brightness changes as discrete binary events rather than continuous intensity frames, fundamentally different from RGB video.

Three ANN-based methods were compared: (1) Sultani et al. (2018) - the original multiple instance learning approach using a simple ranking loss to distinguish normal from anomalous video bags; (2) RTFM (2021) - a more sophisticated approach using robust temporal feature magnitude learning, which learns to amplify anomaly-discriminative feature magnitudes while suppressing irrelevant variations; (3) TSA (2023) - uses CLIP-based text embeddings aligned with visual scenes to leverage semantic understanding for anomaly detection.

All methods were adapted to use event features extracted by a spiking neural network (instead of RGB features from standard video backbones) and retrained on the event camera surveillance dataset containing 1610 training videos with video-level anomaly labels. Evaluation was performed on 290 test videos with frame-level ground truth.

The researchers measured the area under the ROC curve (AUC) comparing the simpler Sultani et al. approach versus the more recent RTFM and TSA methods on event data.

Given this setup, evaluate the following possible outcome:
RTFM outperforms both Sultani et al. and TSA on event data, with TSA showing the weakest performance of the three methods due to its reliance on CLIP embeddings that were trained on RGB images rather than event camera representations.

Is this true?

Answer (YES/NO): NO